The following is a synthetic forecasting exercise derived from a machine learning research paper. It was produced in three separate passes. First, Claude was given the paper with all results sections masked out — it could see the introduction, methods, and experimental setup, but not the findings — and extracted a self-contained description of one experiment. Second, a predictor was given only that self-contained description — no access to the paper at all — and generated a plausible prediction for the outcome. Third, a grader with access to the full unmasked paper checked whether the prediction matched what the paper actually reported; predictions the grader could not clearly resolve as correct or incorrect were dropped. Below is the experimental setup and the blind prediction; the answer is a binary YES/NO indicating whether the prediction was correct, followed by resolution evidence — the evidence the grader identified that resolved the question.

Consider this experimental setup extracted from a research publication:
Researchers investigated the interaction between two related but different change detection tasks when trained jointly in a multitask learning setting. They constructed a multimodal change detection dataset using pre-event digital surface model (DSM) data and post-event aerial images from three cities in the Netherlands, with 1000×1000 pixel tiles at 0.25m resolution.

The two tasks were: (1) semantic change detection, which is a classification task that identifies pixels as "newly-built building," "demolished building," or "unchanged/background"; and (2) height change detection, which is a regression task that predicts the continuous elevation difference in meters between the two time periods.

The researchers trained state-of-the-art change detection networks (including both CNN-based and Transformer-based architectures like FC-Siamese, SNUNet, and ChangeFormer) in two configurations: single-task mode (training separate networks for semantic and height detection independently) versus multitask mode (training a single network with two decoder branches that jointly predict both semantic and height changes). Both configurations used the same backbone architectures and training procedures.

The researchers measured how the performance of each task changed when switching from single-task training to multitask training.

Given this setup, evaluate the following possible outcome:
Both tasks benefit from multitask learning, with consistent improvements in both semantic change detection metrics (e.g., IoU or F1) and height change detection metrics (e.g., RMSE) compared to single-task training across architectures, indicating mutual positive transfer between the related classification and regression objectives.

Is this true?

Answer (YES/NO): NO